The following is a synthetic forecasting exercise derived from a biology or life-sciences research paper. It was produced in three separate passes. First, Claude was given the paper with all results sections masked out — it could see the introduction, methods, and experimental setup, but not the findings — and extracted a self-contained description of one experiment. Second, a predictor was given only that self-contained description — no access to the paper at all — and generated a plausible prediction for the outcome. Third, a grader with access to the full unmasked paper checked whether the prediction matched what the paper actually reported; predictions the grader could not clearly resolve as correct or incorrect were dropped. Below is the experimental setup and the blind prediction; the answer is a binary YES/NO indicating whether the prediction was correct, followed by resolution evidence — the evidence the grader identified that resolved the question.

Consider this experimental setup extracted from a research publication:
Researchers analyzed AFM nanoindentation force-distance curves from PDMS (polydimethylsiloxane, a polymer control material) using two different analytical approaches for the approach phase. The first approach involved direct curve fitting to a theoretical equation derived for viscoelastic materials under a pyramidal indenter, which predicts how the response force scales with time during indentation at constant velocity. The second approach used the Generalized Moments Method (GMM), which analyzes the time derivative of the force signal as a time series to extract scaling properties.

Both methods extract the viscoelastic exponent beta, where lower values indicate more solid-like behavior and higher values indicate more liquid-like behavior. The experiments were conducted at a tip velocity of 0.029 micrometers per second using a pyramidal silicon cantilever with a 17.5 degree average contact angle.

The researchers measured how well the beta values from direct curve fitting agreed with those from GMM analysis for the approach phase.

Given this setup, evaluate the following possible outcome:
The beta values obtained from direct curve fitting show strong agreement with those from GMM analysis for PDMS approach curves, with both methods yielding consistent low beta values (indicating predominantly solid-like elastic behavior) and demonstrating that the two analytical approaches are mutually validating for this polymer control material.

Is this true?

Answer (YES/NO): NO